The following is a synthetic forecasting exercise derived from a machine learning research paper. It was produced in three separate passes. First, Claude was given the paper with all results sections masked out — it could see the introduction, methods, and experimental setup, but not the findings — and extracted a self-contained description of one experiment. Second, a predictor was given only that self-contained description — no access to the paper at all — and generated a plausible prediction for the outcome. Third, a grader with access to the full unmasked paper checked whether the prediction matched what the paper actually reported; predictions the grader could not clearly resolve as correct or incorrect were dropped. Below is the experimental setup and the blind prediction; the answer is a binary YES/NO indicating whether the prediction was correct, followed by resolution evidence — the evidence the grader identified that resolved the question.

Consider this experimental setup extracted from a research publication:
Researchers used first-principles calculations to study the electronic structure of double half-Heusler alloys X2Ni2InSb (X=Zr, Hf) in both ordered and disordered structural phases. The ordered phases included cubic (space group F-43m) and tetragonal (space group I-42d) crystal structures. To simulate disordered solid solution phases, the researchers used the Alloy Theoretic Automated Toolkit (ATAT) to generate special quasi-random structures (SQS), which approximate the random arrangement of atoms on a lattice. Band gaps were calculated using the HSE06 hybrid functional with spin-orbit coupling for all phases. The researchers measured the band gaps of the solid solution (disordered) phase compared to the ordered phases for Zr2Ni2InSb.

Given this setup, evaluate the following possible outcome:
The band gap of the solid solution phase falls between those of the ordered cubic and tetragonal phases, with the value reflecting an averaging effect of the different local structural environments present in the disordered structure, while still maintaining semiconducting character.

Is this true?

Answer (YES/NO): NO